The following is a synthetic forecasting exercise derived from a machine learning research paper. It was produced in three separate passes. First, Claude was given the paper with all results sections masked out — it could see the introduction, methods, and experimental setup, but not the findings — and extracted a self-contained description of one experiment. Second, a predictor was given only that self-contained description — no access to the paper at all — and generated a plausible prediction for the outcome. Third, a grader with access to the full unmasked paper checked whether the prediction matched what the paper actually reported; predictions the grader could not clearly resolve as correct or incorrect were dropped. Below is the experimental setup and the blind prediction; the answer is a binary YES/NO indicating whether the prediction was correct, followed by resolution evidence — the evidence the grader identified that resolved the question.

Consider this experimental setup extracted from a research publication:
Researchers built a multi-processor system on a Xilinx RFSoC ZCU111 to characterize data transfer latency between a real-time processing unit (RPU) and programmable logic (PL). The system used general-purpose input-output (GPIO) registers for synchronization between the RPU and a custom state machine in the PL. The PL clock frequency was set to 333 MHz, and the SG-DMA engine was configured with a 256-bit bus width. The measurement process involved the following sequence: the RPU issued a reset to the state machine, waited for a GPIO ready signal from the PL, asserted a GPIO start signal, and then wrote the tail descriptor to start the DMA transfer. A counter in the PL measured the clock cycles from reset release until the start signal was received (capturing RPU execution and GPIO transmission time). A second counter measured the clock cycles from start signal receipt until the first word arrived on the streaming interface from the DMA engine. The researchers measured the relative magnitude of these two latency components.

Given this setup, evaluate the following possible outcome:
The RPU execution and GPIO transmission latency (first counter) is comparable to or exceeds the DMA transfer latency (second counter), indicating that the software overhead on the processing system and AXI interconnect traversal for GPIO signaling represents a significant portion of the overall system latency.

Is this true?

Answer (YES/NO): YES